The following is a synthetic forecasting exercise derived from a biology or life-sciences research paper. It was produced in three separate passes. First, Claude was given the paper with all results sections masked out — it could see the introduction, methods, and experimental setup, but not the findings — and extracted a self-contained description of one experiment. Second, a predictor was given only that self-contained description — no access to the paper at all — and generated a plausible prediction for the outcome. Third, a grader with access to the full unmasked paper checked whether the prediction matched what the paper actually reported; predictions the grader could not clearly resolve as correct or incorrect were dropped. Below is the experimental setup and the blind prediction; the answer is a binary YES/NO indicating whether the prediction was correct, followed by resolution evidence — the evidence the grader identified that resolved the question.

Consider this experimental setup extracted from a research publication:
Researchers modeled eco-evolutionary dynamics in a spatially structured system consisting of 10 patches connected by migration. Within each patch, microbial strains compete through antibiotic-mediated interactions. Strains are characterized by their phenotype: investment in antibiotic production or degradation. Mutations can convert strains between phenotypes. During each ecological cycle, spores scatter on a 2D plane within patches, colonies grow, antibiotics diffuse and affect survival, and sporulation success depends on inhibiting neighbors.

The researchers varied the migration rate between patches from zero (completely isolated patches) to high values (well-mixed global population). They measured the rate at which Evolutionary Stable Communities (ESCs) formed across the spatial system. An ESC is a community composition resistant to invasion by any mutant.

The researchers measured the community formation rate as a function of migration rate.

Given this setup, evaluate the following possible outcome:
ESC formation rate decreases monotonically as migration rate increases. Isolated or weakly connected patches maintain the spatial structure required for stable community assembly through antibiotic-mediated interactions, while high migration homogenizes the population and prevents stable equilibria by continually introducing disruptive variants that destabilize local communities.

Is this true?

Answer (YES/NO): NO